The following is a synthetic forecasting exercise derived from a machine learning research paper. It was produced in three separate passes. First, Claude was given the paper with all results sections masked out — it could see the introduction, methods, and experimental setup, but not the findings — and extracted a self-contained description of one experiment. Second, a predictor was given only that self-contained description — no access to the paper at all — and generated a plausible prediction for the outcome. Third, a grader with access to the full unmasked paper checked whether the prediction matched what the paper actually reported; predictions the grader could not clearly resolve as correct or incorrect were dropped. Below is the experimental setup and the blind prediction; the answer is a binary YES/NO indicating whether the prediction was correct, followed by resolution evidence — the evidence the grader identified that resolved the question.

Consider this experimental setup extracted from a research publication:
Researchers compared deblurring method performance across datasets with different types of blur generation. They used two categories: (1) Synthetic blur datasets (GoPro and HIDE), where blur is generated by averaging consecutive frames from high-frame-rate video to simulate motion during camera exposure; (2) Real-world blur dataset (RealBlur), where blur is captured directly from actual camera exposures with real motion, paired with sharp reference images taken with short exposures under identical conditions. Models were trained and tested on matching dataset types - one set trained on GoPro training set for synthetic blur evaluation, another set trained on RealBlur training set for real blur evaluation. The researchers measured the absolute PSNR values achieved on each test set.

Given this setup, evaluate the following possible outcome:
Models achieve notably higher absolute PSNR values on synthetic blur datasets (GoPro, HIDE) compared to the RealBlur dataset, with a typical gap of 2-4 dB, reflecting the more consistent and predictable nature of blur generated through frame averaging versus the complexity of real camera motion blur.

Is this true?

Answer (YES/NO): NO